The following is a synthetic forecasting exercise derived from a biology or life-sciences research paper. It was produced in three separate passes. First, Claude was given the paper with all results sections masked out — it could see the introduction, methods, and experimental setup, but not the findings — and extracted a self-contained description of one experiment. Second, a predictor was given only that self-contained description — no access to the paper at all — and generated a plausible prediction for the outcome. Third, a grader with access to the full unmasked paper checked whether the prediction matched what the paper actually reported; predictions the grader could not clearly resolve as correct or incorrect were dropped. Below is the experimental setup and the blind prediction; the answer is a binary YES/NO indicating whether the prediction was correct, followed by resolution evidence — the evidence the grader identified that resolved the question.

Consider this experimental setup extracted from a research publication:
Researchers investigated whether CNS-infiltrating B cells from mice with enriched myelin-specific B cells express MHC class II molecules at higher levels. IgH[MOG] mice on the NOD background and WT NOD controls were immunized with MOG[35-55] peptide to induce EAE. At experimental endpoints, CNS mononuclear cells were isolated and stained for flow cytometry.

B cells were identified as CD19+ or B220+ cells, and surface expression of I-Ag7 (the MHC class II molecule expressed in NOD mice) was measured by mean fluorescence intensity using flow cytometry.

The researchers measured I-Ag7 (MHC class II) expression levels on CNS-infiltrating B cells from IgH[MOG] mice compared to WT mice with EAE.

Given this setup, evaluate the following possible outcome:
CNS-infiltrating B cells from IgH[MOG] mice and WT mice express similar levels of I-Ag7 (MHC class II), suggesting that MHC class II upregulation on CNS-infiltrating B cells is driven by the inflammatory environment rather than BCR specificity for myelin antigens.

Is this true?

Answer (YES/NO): YES